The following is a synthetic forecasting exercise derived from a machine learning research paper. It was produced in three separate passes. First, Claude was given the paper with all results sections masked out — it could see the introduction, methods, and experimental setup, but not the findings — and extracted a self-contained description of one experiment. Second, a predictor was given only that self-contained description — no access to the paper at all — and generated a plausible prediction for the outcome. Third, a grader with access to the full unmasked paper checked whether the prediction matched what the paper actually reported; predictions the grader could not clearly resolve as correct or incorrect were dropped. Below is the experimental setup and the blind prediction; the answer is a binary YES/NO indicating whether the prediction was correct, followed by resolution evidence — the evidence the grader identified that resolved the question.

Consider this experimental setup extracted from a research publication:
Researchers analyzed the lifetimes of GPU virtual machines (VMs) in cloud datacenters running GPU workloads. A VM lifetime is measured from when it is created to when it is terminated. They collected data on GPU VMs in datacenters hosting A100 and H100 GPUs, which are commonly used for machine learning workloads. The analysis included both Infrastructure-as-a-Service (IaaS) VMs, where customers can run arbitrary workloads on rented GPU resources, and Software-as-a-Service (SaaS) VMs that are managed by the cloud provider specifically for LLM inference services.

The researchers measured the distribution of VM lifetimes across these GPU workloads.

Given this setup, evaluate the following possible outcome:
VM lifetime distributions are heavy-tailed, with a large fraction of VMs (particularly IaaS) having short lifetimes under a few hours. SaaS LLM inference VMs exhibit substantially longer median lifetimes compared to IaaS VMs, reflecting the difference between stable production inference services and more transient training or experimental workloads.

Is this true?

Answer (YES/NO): NO